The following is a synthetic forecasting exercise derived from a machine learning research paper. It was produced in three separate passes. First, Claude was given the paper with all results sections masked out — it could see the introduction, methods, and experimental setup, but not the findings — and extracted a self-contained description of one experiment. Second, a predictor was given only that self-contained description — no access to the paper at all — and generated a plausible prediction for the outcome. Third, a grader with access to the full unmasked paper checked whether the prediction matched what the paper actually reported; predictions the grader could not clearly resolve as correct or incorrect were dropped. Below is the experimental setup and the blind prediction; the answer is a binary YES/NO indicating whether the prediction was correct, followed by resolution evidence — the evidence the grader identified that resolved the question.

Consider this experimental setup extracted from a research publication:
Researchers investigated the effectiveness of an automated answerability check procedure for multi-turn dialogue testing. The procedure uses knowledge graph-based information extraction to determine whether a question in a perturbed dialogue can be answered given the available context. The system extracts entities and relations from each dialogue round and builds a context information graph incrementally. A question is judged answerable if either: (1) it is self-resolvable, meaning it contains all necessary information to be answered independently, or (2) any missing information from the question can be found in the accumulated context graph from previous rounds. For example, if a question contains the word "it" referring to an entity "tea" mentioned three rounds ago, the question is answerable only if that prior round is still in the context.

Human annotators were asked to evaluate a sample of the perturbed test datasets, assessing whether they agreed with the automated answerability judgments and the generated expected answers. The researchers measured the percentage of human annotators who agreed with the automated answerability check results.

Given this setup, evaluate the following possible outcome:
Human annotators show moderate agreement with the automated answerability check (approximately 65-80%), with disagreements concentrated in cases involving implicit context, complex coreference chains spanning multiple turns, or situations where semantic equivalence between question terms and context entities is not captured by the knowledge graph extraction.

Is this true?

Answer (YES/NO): NO